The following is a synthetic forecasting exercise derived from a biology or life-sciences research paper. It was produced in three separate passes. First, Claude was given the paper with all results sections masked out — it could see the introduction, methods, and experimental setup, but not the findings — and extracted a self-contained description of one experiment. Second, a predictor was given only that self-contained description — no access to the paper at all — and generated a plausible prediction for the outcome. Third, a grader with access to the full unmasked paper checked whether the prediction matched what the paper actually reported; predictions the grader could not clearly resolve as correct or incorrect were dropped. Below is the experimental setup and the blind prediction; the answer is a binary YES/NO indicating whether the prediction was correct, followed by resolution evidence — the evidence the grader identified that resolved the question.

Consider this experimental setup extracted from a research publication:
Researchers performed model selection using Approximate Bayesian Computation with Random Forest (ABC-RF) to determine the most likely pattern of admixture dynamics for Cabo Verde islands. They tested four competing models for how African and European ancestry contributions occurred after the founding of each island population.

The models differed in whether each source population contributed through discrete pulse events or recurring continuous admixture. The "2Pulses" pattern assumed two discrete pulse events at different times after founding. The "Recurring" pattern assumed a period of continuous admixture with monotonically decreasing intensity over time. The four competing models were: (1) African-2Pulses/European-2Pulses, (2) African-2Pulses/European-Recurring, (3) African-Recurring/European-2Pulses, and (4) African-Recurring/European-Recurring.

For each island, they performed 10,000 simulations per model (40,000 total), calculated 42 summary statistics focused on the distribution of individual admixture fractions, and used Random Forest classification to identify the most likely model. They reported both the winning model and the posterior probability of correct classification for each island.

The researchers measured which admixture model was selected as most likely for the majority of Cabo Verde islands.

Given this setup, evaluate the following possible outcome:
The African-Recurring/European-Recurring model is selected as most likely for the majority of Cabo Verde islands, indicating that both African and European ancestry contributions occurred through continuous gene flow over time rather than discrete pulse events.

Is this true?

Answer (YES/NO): NO